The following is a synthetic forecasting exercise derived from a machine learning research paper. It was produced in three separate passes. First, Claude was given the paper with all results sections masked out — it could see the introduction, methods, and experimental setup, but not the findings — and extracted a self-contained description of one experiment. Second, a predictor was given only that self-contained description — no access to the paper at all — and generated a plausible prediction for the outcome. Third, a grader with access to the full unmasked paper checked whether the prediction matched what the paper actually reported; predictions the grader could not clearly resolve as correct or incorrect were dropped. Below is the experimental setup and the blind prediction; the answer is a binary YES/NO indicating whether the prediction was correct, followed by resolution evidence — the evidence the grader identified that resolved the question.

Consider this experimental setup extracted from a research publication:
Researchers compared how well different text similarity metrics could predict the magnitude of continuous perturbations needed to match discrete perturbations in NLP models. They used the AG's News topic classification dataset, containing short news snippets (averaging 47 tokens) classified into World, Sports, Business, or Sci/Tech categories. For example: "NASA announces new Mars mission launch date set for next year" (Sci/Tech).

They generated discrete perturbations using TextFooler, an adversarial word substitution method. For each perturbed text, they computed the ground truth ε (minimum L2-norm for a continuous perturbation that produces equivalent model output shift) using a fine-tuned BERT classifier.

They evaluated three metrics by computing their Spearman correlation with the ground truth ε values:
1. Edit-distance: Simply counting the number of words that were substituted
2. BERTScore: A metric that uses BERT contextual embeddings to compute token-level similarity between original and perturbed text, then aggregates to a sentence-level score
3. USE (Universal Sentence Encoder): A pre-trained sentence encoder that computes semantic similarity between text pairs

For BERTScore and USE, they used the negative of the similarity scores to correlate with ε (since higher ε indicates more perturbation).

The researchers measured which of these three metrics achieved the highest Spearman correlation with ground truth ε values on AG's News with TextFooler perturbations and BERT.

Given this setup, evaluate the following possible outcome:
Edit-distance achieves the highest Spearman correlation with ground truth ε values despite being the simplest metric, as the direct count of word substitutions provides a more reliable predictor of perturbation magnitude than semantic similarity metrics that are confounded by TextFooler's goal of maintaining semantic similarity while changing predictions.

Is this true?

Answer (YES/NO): NO